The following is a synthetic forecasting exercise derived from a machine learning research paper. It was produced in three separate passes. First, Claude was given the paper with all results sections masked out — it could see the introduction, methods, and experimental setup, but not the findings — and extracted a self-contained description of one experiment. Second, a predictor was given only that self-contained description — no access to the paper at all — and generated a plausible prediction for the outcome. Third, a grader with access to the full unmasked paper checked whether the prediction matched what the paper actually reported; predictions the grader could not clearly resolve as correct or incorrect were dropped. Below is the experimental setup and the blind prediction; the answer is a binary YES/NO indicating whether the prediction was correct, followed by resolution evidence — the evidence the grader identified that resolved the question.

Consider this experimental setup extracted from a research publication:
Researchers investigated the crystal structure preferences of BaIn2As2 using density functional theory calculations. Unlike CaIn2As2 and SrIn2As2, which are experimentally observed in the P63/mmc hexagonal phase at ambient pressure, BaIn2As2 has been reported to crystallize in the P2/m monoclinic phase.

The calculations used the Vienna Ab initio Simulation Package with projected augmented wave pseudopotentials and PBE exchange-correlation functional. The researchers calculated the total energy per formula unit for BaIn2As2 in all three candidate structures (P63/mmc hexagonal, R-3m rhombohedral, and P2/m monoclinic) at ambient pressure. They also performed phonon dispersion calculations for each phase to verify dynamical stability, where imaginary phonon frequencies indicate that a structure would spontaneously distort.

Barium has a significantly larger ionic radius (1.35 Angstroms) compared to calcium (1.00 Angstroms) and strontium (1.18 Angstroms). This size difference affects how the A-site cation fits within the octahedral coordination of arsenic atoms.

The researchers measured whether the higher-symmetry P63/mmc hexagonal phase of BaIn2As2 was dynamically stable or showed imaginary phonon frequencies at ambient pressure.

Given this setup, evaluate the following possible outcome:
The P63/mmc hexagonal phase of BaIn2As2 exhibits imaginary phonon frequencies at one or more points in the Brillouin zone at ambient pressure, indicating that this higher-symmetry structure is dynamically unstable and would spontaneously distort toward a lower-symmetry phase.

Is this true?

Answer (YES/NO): NO